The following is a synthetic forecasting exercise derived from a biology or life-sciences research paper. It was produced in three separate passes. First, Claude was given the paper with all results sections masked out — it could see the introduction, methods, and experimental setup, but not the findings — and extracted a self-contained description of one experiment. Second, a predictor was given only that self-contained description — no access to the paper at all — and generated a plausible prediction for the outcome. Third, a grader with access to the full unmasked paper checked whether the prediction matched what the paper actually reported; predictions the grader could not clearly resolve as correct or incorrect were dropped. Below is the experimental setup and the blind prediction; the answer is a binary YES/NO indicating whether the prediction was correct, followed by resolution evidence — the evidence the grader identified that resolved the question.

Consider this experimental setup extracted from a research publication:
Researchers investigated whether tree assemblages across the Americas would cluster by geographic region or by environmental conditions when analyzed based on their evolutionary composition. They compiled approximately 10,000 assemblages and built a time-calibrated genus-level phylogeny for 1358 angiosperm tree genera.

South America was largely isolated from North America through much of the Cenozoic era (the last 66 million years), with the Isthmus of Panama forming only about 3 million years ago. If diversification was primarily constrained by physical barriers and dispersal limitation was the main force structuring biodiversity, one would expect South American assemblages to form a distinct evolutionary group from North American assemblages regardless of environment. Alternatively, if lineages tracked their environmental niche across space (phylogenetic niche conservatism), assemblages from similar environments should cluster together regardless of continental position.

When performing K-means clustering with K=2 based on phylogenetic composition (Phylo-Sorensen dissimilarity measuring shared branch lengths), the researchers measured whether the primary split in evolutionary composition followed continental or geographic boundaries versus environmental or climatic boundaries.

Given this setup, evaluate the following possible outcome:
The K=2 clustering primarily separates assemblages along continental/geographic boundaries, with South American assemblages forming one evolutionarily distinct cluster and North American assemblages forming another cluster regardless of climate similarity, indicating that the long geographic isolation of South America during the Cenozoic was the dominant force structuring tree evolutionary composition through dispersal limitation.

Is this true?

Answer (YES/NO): NO